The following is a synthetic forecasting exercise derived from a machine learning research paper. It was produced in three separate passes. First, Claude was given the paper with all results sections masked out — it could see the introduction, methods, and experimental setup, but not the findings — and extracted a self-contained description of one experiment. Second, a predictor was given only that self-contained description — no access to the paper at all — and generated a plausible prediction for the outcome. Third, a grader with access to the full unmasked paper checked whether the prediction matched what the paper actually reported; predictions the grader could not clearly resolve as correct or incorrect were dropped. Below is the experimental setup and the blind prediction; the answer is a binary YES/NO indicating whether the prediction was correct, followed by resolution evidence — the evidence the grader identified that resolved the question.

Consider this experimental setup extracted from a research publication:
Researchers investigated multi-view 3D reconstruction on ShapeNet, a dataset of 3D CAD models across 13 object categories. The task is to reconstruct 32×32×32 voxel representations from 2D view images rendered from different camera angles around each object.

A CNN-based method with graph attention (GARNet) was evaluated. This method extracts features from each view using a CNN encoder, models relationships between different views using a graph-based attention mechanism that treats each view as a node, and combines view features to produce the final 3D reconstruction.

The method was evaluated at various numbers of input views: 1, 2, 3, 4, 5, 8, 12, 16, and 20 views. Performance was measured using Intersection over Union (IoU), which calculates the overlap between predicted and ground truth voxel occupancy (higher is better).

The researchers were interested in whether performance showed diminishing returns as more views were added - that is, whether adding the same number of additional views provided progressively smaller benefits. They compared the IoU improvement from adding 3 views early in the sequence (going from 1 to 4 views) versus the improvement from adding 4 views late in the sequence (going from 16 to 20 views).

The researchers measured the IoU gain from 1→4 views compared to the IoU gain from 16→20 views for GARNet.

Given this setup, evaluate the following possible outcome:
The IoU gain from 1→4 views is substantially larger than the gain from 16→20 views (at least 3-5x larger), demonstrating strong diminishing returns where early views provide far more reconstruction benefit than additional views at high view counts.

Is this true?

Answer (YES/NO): YES